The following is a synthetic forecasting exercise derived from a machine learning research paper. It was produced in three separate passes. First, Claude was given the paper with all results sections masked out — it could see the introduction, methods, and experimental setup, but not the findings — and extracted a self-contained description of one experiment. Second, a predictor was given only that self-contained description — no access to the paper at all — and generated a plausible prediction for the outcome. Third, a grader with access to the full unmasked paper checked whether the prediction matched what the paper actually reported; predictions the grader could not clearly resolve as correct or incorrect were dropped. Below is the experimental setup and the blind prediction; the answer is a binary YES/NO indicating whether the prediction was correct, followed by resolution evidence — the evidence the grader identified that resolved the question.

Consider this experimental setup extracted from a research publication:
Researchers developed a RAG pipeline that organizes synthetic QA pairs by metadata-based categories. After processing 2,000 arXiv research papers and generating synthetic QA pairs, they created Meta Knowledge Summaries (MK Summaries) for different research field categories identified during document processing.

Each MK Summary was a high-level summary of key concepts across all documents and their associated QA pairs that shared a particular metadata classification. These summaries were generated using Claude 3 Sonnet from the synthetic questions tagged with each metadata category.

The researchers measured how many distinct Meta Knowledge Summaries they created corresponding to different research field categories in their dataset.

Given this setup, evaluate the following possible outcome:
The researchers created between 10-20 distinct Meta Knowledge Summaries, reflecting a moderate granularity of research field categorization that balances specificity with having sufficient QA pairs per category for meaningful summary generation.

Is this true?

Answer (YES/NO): YES